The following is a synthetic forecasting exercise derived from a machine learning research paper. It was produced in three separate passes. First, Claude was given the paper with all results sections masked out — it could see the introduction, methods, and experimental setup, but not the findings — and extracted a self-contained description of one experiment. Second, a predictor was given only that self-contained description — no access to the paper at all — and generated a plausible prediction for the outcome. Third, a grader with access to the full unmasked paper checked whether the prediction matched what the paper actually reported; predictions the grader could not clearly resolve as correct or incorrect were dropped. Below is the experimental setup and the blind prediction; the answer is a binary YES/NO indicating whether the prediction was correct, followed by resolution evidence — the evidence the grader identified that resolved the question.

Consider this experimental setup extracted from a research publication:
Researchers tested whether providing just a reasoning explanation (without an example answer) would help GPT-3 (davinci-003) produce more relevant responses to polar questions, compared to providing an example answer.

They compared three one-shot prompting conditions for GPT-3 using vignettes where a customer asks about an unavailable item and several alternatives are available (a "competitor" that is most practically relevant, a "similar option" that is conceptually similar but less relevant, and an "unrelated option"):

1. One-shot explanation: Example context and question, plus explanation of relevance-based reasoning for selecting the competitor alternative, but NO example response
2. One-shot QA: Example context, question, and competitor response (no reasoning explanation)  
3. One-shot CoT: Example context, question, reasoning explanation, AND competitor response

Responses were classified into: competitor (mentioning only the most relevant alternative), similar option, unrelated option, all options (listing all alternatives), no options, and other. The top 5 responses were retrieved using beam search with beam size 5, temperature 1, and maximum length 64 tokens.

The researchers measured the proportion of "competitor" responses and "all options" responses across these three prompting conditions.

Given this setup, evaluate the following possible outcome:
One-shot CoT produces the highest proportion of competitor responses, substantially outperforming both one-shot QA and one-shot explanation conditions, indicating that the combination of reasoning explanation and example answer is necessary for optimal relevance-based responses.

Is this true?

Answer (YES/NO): NO